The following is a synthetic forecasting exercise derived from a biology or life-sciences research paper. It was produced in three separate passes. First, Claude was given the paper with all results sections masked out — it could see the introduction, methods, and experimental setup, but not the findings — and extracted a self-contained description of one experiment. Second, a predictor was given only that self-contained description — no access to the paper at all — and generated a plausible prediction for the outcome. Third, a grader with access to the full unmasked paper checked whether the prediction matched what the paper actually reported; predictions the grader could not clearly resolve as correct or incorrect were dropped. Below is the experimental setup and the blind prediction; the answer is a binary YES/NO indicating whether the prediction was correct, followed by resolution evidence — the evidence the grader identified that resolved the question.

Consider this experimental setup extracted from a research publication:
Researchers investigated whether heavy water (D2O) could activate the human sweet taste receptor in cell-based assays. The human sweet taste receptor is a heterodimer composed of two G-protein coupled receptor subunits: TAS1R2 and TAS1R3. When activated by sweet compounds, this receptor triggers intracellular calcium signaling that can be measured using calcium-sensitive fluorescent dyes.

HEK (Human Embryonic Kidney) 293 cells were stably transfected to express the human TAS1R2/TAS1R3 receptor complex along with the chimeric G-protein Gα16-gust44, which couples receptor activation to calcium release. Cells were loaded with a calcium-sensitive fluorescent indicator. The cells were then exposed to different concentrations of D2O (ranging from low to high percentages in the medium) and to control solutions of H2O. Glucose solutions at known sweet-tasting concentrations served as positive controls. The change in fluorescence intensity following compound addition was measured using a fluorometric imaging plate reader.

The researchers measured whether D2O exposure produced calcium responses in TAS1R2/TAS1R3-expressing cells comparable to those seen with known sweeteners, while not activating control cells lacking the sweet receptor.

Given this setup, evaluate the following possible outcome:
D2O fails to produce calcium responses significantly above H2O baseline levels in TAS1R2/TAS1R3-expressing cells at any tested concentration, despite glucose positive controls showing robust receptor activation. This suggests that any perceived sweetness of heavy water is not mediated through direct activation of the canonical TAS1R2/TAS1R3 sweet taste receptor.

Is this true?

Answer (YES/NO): NO